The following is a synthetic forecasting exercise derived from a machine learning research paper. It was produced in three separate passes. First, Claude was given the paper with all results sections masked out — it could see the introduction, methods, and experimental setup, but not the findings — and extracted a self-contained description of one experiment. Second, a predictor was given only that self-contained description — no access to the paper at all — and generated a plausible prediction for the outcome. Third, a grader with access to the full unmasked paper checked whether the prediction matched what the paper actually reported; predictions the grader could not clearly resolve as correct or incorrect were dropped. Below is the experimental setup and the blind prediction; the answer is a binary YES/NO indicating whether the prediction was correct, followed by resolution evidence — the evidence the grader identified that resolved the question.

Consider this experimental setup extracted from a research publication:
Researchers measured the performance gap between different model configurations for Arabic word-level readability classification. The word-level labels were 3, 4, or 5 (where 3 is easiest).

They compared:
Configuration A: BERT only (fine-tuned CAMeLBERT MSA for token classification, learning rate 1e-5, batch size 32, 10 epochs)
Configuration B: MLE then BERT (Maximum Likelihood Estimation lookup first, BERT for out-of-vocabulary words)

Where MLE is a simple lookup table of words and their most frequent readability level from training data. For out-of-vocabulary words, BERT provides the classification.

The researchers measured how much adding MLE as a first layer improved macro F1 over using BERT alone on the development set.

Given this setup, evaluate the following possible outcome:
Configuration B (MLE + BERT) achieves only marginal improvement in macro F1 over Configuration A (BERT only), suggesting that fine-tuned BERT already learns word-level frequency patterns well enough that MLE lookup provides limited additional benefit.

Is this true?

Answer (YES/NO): YES